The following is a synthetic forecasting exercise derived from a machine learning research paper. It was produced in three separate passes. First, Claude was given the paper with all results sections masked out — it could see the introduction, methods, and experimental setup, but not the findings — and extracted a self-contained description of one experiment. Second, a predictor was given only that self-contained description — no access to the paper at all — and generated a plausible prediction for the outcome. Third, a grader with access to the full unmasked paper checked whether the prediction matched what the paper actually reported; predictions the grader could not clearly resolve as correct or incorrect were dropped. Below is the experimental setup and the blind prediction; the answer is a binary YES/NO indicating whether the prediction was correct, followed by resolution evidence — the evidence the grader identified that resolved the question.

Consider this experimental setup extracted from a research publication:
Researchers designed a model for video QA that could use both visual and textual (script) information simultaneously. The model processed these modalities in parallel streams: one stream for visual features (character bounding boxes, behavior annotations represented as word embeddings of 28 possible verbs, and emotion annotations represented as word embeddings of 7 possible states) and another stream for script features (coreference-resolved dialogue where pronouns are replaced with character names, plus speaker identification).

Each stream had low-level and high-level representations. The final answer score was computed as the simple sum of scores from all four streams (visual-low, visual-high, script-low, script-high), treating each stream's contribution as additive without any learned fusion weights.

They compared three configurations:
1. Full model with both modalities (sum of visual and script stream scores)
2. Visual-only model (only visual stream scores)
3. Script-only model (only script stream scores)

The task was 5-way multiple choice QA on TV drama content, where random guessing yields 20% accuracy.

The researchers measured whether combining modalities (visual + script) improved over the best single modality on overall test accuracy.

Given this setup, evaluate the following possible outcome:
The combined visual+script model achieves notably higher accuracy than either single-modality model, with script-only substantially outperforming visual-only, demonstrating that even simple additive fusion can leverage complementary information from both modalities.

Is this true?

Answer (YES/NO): NO